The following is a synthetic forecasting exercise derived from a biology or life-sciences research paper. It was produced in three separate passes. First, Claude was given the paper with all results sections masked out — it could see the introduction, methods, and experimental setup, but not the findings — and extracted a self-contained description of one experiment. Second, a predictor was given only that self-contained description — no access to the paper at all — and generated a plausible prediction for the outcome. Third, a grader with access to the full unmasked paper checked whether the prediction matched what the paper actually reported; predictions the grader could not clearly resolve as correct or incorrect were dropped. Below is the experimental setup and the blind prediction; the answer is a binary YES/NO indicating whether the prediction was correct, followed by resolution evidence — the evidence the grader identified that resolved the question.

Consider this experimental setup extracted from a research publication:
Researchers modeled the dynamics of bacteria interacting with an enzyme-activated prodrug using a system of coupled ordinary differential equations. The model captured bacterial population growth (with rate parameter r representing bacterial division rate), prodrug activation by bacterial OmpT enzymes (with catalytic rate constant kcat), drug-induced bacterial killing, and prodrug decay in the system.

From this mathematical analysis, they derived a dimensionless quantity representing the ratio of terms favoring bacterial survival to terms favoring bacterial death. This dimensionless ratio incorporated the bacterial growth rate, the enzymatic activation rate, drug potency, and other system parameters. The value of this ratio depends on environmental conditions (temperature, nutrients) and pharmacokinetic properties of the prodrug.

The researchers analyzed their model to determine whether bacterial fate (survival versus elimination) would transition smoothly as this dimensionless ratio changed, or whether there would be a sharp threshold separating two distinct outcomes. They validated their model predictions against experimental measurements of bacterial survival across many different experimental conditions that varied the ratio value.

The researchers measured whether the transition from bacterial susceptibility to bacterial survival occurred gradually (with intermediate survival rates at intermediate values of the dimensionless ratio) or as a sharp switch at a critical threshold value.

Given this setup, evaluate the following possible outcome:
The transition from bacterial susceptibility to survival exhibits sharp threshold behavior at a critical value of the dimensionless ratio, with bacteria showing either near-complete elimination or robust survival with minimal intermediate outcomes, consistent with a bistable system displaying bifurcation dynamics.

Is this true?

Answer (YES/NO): YES